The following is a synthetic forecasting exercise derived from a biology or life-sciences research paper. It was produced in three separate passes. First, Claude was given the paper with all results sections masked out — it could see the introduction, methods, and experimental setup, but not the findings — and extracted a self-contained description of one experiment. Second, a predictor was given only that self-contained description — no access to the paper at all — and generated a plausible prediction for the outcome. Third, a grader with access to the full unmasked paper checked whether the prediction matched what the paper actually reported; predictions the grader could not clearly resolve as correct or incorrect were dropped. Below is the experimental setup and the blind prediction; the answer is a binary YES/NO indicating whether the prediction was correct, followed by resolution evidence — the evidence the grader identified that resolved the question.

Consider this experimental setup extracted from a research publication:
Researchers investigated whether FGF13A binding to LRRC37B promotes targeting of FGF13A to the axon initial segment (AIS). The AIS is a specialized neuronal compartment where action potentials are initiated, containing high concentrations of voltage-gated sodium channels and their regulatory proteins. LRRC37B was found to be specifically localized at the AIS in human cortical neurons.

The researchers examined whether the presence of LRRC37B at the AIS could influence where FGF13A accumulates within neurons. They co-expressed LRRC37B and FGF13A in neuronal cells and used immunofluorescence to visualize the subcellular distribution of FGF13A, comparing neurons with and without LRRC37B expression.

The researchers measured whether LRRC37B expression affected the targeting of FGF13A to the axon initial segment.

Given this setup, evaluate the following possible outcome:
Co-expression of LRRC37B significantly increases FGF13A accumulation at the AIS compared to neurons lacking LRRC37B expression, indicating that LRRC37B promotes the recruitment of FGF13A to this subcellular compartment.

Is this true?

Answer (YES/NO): YES